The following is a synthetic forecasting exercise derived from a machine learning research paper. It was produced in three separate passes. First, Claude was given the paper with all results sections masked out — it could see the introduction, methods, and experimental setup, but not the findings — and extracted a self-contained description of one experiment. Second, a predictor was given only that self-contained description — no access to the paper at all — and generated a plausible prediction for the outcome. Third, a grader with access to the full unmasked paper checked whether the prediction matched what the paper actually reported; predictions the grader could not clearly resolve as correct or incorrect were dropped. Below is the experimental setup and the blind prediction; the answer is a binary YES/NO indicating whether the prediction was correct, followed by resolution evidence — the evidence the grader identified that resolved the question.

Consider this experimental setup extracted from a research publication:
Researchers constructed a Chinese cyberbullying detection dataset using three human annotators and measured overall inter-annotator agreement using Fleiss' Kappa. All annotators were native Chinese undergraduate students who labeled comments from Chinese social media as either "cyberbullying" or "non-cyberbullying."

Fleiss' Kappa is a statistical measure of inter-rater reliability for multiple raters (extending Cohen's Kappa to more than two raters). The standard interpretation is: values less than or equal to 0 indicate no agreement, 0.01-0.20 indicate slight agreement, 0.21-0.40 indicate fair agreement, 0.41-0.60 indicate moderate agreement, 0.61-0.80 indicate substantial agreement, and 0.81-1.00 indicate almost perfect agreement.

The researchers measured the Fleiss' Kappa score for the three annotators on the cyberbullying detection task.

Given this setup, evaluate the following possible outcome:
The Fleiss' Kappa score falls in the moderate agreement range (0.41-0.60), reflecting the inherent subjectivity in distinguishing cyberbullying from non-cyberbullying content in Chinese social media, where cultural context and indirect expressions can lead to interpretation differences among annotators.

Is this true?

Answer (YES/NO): NO